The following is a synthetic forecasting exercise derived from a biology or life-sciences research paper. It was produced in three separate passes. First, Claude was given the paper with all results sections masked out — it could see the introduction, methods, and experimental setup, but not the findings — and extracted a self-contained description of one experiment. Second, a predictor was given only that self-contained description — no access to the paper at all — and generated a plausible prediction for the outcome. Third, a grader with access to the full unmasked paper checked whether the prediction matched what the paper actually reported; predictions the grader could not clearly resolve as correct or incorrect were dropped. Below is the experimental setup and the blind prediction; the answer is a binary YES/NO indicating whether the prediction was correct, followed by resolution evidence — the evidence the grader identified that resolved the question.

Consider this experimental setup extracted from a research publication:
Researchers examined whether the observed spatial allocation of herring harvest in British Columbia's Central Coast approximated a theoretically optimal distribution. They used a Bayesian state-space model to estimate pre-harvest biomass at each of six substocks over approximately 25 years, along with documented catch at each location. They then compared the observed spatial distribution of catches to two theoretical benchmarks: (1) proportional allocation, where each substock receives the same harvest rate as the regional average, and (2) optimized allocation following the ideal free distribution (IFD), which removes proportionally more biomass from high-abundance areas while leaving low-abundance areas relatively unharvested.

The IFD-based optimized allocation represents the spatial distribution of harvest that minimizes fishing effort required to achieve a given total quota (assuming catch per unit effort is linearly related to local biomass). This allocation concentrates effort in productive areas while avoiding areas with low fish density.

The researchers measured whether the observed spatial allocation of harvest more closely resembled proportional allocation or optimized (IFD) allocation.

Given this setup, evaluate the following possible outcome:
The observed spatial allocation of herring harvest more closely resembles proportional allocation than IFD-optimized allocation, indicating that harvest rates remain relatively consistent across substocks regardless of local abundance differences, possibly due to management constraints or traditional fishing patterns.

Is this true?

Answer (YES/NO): NO